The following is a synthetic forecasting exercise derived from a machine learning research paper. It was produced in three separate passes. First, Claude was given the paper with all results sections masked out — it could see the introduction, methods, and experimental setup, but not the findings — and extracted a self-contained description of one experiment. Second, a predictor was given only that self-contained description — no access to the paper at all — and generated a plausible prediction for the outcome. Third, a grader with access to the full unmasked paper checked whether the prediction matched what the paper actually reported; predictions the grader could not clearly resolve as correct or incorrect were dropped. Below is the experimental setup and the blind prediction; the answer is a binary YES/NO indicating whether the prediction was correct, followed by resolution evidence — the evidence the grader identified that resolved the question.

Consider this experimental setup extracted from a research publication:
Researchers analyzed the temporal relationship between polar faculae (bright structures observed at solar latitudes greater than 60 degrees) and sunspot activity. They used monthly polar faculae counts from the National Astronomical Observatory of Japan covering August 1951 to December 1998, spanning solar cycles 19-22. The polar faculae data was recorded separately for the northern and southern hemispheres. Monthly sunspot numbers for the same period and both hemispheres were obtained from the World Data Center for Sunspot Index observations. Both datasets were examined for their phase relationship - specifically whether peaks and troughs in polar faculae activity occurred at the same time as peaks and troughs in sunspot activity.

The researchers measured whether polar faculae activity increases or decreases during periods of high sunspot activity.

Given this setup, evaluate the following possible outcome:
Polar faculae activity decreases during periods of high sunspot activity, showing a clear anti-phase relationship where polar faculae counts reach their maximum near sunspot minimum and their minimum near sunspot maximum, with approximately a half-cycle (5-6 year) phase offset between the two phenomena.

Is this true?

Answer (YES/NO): YES